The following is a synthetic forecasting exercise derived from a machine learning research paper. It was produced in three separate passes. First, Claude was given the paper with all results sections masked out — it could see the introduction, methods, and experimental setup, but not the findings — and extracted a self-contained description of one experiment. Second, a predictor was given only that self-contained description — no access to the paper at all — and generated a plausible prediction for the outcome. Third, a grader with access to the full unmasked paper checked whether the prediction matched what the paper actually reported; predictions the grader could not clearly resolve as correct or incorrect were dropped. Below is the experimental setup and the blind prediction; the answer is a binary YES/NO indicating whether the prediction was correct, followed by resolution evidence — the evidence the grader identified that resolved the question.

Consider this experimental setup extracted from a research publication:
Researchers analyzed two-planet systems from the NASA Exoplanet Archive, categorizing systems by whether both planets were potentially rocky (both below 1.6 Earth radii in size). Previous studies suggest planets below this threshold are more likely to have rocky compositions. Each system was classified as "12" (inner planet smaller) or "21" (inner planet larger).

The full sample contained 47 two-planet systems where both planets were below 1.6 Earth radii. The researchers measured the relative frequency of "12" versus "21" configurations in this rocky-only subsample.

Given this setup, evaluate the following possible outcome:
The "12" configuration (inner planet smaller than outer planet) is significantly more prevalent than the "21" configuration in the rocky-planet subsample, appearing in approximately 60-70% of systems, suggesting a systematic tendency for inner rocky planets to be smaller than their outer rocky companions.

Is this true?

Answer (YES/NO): YES